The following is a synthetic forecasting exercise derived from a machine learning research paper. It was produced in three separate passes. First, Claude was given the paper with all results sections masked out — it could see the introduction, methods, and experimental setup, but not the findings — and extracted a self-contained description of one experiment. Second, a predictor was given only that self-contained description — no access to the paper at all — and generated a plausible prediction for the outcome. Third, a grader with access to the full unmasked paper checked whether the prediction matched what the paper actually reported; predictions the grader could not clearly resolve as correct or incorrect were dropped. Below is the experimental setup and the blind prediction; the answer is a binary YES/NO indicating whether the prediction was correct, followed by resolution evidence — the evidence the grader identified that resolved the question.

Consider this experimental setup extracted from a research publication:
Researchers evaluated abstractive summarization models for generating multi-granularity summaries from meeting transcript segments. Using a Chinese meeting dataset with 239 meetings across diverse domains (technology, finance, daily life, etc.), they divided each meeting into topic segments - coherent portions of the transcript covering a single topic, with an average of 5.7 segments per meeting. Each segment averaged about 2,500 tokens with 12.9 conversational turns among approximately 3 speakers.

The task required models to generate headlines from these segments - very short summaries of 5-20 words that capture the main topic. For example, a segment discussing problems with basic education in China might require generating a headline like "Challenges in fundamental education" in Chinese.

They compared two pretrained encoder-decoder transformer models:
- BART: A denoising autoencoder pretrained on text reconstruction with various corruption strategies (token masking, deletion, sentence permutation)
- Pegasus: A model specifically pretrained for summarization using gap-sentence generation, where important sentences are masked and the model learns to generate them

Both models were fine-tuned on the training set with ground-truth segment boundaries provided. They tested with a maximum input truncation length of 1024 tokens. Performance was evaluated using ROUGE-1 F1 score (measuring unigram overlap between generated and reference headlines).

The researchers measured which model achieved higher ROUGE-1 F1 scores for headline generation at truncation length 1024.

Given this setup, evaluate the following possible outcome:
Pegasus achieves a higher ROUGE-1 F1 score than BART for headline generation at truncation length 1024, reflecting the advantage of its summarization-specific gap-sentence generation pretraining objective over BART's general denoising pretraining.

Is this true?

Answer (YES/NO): YES